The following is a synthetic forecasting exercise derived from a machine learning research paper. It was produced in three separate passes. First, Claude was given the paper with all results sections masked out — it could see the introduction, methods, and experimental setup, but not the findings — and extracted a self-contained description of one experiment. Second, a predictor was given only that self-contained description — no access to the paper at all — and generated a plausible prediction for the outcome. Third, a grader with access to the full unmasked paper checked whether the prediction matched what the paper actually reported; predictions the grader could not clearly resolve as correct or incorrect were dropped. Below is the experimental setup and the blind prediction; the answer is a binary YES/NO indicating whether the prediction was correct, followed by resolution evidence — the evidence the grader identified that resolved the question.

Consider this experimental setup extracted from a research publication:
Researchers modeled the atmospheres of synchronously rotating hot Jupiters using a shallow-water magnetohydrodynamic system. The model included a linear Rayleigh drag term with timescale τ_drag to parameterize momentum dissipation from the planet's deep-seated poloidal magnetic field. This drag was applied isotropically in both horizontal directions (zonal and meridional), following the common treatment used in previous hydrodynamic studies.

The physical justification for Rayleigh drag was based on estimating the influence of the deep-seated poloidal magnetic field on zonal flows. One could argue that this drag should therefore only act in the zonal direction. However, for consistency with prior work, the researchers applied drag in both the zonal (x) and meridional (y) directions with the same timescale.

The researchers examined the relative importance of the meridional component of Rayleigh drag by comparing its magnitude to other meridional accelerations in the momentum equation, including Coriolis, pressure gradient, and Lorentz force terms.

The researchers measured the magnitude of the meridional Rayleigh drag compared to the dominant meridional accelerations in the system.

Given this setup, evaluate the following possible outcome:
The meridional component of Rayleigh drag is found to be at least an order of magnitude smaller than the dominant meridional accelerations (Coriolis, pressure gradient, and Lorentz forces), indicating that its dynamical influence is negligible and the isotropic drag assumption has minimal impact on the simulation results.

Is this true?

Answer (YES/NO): YES